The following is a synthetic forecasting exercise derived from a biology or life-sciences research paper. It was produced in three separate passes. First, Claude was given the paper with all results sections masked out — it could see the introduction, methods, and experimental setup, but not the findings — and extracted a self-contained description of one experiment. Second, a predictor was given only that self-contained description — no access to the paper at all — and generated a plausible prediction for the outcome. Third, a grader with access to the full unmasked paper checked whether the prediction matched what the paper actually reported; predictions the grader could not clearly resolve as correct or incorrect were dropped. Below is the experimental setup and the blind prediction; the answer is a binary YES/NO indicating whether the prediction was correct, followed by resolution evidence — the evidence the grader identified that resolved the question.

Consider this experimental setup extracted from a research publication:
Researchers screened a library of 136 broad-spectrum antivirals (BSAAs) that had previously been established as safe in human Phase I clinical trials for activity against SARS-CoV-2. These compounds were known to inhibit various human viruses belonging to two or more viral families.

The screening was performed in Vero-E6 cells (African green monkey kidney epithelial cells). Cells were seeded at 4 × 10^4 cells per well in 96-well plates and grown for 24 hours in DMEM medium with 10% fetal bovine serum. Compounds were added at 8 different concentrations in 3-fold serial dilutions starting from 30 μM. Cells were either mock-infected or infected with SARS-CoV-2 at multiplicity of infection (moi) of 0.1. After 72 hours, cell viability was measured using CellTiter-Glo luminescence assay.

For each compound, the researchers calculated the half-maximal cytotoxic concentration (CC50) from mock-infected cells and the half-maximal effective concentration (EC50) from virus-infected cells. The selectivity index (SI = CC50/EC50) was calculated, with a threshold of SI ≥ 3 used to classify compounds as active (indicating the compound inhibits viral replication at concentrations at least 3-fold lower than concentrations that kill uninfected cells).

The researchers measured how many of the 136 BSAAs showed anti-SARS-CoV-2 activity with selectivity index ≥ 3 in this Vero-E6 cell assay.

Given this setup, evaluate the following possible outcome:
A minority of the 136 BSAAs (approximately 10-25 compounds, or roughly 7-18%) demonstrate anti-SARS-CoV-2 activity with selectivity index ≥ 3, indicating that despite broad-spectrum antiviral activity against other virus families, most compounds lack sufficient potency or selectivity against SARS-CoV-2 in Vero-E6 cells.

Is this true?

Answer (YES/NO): NO